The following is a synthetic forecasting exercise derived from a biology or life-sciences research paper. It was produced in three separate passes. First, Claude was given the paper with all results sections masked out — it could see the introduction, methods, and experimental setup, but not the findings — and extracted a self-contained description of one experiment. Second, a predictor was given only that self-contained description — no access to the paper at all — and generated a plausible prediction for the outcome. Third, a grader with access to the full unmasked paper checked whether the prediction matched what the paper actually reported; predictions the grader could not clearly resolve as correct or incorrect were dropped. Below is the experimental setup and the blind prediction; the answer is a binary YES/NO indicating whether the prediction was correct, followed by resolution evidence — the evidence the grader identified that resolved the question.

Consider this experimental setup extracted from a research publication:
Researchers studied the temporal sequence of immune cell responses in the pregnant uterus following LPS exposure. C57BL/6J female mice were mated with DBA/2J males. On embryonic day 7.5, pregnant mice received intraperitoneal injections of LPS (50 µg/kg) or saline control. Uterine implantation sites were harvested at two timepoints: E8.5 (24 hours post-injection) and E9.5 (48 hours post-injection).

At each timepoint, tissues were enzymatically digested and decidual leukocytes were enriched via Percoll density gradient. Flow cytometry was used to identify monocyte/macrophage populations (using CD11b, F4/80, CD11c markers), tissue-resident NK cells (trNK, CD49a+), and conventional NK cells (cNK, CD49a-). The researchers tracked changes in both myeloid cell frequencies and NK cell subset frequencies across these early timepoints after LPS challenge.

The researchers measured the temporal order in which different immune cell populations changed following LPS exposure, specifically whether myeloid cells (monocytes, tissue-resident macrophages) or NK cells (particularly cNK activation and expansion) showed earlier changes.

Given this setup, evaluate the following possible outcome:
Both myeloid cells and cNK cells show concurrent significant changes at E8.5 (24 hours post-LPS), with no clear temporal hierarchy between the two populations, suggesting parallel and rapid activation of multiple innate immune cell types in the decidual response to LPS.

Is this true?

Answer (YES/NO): NO